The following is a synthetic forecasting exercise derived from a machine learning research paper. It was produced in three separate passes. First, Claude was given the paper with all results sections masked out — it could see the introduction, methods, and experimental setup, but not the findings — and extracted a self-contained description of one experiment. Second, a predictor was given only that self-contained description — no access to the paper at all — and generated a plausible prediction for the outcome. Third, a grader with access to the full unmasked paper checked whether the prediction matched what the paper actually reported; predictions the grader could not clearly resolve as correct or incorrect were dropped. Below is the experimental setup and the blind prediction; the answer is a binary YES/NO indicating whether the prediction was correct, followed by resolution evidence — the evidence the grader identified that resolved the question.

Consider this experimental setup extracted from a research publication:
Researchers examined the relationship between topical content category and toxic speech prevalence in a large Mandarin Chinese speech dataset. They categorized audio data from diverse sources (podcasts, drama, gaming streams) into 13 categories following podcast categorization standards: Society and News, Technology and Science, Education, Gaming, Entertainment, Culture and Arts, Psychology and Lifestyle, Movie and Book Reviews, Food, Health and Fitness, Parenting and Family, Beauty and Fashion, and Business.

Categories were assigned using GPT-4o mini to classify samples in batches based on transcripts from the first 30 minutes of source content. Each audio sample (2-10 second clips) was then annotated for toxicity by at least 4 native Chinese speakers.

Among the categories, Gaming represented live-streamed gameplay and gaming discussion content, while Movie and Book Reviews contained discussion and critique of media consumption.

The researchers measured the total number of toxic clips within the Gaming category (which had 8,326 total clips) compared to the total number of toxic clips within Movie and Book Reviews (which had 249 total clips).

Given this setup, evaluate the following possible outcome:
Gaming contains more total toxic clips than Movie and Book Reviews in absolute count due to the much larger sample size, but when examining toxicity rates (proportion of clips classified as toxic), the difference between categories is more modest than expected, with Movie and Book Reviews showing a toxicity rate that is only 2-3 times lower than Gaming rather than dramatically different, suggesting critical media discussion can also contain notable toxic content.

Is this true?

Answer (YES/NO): YES